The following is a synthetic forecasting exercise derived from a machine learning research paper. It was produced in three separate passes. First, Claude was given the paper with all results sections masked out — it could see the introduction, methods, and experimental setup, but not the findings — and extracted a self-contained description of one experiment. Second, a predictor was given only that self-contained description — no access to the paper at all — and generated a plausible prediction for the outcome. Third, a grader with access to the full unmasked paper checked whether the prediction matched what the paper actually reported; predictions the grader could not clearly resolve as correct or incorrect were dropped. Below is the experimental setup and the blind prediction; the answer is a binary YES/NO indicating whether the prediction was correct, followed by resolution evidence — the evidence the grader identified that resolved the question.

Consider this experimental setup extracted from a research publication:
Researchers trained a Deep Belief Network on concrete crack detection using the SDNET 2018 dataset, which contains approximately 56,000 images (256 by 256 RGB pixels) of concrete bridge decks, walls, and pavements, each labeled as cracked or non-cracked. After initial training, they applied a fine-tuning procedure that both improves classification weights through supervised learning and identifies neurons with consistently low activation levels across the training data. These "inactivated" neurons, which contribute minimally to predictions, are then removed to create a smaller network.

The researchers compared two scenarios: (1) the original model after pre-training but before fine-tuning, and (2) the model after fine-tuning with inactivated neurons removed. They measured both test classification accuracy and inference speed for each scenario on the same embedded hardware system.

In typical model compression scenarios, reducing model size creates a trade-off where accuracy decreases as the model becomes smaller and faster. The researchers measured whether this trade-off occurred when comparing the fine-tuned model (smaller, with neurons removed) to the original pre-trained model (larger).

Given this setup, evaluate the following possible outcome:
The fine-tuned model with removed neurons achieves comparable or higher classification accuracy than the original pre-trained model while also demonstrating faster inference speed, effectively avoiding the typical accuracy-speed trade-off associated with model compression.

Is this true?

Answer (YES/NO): YES